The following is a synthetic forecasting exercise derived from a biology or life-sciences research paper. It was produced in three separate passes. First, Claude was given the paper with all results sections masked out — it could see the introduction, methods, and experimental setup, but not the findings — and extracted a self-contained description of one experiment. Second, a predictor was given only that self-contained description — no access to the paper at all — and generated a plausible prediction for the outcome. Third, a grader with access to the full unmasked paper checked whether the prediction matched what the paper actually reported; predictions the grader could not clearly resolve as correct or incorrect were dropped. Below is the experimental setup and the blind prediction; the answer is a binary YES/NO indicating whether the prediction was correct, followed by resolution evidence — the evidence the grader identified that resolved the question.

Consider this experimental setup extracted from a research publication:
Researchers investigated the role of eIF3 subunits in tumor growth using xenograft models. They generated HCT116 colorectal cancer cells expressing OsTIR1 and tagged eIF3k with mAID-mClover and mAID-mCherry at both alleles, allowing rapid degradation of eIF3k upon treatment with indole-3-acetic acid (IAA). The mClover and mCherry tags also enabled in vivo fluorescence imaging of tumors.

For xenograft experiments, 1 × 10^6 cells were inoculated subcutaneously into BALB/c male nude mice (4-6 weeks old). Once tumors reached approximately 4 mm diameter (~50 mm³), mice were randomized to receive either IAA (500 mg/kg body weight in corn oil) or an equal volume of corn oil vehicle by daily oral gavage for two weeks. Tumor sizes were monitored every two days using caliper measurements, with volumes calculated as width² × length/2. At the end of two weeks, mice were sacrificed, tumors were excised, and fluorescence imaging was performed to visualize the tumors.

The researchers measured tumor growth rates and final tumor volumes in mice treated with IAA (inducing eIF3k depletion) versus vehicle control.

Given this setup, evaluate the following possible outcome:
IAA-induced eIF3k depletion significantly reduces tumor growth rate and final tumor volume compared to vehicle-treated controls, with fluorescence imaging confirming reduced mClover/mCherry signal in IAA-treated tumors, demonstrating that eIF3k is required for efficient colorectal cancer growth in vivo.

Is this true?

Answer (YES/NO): NO